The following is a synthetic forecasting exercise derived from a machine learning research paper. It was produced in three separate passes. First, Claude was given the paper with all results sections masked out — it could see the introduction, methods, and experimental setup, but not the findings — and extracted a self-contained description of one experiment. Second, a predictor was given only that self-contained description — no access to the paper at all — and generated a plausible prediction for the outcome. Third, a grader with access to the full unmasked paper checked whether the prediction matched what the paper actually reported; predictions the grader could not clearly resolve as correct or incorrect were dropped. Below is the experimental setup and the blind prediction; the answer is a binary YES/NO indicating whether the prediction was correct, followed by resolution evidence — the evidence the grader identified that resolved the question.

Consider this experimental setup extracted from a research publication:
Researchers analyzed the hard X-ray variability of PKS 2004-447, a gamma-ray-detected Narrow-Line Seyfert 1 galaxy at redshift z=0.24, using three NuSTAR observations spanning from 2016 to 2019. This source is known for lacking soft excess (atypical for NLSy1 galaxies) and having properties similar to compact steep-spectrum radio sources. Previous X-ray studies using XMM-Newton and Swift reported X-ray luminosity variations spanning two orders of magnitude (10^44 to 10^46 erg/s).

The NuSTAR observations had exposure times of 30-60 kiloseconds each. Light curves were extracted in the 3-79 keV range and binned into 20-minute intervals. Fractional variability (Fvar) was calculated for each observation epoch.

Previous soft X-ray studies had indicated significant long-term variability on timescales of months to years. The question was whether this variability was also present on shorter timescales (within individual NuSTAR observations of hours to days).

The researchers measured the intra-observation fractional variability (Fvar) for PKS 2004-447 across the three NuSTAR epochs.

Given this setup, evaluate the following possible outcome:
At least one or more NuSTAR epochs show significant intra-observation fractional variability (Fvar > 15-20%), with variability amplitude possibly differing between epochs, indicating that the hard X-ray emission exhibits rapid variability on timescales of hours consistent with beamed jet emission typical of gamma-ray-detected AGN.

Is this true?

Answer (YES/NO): YES